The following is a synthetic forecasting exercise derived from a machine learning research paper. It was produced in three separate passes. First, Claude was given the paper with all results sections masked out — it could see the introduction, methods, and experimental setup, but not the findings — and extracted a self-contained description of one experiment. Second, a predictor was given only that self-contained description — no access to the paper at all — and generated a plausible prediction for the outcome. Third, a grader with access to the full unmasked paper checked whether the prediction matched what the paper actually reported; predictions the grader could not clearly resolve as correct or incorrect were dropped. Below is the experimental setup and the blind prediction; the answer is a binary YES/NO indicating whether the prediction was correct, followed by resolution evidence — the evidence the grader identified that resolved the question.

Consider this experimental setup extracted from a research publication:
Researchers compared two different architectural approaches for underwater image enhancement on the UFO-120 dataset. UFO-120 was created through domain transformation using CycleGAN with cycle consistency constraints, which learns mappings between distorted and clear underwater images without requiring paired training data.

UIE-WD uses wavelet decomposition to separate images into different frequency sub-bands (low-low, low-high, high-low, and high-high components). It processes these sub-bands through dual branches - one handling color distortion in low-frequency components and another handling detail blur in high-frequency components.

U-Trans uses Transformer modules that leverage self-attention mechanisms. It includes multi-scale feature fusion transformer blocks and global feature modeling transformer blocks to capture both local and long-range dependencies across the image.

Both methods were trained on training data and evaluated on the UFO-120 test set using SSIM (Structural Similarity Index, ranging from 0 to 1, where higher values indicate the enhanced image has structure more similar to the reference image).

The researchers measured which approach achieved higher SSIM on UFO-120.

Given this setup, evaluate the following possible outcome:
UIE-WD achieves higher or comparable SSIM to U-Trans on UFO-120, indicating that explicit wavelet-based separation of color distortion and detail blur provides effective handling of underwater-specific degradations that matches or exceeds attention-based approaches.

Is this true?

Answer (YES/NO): YES